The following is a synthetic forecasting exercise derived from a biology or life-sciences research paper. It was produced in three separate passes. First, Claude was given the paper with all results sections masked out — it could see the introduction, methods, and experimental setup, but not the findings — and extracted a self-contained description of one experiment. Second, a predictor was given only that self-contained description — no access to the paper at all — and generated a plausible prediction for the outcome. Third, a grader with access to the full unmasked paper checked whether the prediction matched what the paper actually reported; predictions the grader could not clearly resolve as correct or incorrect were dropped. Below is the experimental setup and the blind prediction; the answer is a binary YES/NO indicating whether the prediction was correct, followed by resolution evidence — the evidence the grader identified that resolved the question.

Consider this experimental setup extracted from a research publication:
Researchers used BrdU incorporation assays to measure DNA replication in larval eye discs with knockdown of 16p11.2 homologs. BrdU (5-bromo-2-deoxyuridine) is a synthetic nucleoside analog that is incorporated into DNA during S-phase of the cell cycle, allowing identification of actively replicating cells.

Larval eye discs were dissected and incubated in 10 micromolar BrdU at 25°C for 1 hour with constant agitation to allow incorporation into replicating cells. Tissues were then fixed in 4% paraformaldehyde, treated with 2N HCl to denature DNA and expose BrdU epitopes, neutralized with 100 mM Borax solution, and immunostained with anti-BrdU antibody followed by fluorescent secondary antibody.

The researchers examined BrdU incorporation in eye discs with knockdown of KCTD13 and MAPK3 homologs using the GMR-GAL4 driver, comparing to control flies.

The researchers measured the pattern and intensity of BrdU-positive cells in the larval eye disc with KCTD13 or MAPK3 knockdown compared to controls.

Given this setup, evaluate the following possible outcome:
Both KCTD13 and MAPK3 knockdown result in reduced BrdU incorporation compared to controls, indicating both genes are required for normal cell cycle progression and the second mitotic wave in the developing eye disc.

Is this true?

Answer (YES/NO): NO